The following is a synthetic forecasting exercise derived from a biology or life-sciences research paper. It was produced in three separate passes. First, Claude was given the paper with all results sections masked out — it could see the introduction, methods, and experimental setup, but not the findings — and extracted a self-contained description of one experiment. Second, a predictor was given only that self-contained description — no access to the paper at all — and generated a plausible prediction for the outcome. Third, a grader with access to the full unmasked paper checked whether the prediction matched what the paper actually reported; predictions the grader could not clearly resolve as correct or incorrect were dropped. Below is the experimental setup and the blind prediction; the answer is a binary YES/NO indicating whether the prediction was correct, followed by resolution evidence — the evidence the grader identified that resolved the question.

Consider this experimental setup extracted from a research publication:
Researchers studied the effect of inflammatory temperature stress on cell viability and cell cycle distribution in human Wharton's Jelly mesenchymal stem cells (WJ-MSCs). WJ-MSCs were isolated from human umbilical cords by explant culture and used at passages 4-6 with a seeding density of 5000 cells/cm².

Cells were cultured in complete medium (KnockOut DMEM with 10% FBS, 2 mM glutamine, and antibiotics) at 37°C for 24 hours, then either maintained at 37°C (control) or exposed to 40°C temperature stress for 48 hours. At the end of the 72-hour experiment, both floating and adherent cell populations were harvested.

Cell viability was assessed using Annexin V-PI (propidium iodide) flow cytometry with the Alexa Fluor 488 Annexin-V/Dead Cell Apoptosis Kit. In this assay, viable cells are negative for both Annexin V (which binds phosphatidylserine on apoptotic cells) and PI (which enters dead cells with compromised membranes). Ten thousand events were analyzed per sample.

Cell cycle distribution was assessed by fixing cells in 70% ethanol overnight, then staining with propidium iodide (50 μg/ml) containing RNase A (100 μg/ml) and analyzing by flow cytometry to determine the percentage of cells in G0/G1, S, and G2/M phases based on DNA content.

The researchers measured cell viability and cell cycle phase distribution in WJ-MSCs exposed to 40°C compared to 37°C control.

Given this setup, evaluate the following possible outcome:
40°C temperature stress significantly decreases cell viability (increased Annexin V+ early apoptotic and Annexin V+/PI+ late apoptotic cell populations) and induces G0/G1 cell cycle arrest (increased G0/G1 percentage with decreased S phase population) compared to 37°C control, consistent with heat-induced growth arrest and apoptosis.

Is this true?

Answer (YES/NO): NO